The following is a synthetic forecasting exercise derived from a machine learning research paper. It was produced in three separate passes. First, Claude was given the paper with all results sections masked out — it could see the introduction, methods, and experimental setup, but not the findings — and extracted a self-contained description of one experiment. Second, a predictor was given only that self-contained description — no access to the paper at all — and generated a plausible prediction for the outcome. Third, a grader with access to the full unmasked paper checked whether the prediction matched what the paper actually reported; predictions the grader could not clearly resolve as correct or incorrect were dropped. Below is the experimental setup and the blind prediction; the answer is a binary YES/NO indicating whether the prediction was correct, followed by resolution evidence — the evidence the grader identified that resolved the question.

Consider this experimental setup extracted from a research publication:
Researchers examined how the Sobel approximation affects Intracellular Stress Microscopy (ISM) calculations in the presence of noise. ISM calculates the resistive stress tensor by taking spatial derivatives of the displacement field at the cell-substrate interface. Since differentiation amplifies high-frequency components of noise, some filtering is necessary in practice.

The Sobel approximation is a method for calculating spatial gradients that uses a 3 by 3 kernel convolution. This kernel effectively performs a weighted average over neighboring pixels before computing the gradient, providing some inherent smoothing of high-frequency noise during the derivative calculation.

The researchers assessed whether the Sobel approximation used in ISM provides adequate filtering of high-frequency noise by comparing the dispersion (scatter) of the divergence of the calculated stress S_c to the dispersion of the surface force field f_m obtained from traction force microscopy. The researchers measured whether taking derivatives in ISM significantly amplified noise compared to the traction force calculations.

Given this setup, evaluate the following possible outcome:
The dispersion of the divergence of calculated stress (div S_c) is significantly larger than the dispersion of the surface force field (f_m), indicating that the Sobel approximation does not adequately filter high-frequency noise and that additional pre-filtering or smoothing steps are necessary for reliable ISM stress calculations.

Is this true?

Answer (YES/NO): NO